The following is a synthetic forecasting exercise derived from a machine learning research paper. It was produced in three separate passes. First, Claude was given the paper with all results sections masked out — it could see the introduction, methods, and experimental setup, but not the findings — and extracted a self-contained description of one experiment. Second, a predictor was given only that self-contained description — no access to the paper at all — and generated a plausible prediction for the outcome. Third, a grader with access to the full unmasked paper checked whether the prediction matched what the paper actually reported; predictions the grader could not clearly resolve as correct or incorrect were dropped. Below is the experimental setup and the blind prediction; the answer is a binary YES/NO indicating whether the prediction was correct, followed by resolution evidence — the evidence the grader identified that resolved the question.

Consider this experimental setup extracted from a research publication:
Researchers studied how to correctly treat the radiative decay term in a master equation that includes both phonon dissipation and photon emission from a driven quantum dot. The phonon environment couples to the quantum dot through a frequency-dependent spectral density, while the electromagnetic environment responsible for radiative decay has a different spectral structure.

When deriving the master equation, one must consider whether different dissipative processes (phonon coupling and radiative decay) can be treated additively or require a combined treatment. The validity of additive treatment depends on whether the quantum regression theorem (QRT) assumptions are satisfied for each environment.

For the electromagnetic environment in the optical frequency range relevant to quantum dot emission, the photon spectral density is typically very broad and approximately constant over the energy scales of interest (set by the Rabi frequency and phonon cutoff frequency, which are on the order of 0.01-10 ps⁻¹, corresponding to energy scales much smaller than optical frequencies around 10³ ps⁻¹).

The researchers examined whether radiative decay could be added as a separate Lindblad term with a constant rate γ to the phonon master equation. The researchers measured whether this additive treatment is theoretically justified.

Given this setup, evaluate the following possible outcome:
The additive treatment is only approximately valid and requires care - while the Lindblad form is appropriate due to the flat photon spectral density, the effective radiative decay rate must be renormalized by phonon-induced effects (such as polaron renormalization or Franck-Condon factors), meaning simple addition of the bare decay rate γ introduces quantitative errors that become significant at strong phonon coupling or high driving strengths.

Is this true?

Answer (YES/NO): NO